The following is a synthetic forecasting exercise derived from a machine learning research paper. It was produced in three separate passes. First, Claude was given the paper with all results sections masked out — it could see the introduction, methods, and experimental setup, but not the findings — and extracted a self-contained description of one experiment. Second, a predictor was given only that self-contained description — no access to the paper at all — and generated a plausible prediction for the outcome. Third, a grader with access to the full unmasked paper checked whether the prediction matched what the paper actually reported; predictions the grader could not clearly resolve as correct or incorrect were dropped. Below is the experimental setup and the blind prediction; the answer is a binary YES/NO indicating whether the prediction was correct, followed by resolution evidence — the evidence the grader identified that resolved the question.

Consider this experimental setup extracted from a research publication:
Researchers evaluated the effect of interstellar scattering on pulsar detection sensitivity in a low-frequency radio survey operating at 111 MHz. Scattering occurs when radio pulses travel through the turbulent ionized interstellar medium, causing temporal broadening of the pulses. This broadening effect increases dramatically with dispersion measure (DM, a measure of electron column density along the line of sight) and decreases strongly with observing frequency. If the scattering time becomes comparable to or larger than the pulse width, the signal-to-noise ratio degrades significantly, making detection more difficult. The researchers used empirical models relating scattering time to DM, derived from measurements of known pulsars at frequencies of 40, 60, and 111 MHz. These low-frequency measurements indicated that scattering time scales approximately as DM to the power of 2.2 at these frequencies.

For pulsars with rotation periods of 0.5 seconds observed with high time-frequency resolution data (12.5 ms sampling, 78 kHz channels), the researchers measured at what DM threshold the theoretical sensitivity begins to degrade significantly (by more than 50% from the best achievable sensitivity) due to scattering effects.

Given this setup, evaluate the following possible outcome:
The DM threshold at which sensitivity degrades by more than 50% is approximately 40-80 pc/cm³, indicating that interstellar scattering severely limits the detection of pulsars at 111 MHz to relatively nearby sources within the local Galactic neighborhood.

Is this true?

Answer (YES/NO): NO